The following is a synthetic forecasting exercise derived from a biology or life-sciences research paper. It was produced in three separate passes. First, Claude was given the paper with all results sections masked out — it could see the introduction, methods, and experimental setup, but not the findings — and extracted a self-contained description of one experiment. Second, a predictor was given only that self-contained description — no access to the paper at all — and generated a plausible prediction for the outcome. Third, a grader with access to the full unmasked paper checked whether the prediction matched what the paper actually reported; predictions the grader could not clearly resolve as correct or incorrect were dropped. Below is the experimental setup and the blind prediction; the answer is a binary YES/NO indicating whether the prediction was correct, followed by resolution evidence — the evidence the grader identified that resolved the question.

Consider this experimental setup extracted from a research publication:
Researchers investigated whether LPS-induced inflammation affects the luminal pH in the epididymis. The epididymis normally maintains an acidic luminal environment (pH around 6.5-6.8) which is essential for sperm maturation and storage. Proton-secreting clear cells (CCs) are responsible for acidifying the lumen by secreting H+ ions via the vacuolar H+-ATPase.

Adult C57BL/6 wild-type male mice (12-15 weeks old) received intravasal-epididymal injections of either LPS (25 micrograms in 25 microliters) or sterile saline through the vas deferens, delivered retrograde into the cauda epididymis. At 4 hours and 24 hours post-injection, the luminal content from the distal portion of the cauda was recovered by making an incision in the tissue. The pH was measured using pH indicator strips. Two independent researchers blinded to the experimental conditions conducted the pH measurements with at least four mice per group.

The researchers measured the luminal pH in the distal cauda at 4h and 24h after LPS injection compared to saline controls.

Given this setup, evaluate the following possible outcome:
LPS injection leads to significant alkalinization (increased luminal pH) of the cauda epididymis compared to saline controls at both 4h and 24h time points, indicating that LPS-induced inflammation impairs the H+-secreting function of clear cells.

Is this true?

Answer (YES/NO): NO